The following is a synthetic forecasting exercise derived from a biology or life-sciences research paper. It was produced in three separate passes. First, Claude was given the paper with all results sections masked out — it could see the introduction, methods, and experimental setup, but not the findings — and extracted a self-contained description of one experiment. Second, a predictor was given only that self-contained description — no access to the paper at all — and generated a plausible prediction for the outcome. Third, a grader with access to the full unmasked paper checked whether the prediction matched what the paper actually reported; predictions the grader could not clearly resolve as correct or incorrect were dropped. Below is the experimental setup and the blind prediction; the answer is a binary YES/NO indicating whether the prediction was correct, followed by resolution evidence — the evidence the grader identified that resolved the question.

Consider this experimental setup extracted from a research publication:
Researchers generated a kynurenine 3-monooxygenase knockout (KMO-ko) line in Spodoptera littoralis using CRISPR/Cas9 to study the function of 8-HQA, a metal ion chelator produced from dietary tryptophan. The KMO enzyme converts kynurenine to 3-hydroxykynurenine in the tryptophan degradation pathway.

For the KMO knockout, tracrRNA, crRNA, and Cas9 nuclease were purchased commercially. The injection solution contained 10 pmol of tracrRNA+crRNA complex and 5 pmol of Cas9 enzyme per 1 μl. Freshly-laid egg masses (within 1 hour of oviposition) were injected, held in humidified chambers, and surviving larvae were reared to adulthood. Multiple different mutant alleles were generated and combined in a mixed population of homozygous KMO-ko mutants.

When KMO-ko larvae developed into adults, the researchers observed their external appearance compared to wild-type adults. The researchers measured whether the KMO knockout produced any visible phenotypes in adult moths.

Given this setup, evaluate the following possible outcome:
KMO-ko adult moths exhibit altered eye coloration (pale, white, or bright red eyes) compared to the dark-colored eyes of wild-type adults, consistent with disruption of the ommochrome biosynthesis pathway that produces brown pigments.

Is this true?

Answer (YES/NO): NO